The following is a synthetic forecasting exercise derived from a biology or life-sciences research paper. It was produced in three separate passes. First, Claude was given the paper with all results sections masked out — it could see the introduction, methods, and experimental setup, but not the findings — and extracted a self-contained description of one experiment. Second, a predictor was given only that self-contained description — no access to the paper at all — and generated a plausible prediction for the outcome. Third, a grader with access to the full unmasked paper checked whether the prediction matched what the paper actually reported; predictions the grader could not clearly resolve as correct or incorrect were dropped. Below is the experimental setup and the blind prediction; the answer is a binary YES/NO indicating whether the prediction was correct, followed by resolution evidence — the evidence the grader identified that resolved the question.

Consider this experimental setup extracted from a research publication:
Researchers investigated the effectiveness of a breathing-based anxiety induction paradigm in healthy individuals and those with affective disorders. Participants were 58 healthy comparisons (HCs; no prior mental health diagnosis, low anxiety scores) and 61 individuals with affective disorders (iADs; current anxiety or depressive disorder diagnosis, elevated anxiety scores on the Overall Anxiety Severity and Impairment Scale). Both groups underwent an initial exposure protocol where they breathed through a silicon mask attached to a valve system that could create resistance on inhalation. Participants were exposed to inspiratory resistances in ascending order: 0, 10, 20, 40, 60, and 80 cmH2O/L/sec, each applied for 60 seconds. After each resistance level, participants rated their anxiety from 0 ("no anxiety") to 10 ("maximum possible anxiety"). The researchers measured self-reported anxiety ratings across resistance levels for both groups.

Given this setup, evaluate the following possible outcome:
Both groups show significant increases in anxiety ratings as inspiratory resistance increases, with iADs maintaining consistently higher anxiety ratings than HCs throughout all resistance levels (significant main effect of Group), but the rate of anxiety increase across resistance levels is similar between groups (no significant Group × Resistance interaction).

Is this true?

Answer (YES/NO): NO